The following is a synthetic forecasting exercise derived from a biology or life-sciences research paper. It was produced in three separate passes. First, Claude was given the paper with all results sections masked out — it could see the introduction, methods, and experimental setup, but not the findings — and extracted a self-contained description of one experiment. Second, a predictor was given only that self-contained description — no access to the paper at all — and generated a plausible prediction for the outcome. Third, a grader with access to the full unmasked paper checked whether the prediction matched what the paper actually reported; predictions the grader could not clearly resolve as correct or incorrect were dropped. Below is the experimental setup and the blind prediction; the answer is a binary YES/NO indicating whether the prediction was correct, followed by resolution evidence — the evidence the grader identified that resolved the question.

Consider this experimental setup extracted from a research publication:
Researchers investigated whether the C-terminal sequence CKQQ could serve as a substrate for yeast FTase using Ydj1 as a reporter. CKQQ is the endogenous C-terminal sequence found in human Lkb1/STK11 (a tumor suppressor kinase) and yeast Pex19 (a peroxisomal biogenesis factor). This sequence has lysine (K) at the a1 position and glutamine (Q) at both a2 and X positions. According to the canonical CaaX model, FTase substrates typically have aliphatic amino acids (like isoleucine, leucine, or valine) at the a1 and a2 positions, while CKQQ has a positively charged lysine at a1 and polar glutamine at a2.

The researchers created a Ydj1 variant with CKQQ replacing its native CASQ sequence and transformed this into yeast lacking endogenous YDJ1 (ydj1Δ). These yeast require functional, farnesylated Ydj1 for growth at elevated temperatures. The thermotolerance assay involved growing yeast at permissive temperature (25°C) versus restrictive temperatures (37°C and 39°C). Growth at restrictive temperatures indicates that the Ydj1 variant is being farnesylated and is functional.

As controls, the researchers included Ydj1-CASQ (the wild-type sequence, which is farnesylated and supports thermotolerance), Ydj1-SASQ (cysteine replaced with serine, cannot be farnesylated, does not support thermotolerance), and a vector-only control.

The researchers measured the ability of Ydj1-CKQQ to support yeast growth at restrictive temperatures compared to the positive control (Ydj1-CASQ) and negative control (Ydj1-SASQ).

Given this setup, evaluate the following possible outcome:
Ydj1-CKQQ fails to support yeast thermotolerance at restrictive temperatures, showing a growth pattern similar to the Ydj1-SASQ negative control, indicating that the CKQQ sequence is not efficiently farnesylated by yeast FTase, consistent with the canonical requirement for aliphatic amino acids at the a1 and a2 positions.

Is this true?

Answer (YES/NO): NO